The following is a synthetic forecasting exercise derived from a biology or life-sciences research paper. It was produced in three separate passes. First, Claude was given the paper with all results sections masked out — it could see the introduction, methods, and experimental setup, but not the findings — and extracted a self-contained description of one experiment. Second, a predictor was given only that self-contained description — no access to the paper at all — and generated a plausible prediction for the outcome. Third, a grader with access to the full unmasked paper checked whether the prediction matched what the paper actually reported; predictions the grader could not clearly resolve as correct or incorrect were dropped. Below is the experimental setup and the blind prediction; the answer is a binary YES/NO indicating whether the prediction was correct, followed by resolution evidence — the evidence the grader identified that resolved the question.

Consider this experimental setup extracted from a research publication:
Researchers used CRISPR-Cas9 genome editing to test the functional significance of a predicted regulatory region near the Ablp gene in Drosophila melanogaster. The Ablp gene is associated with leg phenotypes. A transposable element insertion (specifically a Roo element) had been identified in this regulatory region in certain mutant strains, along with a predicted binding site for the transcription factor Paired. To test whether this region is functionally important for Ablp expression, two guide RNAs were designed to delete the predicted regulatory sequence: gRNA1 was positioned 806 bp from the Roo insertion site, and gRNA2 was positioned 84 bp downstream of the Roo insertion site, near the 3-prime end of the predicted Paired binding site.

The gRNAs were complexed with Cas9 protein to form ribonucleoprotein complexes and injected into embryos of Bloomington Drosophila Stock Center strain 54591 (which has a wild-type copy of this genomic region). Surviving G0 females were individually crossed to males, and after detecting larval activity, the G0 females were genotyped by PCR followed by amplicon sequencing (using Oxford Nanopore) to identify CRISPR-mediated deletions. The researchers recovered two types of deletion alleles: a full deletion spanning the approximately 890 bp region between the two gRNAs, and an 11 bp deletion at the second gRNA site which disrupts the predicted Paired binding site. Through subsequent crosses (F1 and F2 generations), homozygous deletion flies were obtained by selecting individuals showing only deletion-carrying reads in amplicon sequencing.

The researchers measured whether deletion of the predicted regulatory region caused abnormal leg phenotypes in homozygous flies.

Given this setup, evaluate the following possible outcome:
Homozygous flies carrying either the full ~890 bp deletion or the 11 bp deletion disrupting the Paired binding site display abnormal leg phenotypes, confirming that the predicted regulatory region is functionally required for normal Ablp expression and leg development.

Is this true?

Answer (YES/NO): NO